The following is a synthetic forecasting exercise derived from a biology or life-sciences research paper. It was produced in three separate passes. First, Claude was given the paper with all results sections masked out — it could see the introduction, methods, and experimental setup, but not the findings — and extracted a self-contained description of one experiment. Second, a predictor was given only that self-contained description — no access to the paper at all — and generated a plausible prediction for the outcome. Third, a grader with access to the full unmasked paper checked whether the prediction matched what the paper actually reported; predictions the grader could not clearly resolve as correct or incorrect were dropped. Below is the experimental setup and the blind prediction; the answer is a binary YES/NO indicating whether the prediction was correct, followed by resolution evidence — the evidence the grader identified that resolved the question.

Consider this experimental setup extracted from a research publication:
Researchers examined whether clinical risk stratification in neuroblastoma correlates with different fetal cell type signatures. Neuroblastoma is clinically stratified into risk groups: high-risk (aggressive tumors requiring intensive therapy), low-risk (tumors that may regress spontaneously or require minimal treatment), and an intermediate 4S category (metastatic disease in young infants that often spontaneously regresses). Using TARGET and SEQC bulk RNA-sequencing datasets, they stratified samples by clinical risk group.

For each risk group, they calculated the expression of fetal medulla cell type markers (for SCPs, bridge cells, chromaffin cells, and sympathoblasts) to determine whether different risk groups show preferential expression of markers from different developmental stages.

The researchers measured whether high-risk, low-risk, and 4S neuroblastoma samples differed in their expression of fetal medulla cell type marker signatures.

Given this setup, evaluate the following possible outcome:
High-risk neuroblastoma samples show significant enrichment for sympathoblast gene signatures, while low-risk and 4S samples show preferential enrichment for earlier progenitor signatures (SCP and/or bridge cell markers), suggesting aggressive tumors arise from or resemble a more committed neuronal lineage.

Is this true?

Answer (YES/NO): NO